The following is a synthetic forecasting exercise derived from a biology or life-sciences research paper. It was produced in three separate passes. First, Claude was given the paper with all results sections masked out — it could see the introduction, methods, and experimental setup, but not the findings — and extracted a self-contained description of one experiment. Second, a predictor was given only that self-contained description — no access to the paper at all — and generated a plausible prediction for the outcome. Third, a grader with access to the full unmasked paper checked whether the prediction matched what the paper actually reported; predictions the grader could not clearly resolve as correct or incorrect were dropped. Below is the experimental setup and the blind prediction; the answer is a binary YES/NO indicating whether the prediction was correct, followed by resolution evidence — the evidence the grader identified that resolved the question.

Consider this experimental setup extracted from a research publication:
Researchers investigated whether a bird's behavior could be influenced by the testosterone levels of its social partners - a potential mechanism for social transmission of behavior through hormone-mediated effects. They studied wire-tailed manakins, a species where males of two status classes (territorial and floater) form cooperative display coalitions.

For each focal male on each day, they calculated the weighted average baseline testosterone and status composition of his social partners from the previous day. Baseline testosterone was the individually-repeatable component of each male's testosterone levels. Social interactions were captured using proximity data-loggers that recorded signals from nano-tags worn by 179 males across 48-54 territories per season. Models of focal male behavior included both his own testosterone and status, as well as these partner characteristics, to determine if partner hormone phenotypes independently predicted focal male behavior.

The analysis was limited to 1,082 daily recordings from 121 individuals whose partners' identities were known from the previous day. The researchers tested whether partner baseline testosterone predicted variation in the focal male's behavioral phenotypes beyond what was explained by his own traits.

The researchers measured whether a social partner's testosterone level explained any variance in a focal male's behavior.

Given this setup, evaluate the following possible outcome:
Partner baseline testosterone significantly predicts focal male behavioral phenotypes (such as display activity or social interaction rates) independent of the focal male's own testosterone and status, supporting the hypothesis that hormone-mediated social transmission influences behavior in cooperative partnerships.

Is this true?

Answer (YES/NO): YES